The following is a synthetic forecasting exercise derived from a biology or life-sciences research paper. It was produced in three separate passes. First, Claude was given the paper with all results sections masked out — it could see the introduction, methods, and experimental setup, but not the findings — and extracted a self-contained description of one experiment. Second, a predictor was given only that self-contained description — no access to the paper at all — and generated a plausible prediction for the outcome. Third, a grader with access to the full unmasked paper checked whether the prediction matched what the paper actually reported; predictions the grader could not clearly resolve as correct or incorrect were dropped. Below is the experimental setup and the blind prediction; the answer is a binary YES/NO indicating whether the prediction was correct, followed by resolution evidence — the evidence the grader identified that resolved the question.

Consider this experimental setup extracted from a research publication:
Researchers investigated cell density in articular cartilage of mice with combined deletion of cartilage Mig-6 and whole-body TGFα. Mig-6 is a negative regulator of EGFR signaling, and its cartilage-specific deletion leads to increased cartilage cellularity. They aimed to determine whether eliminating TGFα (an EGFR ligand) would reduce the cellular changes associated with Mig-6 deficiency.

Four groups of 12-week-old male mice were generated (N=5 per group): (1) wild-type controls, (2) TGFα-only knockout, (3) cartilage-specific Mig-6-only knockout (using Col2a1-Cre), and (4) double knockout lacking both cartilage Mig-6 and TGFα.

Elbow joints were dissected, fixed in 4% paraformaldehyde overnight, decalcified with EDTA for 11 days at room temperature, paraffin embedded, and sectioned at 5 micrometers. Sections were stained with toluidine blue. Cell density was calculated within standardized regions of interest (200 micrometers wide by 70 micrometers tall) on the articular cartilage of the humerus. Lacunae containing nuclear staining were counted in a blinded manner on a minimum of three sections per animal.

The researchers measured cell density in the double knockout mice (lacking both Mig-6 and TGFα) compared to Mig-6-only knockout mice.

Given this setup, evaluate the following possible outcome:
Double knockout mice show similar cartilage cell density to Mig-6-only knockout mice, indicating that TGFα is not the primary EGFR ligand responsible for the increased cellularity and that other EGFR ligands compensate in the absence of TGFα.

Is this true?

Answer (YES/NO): YES